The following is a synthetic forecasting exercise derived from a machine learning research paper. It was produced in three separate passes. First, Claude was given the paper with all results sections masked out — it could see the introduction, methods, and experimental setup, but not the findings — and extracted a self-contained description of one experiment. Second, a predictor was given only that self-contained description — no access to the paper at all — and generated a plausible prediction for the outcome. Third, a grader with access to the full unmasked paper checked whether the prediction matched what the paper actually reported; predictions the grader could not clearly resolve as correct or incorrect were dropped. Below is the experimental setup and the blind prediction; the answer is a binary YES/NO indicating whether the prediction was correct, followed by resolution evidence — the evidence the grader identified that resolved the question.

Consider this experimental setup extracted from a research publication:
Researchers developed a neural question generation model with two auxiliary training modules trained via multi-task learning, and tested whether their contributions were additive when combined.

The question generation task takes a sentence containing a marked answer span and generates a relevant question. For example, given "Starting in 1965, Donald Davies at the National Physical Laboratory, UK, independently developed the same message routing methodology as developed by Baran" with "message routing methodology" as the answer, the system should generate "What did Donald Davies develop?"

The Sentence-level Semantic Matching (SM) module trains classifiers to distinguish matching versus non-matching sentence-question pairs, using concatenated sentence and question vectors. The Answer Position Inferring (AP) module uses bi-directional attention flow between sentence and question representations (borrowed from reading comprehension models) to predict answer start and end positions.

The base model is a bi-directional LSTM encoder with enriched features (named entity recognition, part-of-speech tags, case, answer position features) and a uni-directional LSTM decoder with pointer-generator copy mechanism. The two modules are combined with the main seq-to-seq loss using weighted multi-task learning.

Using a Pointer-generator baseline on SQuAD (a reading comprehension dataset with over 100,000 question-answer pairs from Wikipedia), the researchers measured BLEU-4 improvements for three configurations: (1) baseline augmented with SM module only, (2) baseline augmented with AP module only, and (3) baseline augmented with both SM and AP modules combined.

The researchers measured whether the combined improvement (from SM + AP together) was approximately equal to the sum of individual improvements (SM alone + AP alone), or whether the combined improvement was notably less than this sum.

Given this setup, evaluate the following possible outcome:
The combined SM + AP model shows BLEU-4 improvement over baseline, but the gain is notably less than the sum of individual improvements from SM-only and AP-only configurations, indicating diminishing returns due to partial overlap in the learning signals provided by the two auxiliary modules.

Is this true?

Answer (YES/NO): YES